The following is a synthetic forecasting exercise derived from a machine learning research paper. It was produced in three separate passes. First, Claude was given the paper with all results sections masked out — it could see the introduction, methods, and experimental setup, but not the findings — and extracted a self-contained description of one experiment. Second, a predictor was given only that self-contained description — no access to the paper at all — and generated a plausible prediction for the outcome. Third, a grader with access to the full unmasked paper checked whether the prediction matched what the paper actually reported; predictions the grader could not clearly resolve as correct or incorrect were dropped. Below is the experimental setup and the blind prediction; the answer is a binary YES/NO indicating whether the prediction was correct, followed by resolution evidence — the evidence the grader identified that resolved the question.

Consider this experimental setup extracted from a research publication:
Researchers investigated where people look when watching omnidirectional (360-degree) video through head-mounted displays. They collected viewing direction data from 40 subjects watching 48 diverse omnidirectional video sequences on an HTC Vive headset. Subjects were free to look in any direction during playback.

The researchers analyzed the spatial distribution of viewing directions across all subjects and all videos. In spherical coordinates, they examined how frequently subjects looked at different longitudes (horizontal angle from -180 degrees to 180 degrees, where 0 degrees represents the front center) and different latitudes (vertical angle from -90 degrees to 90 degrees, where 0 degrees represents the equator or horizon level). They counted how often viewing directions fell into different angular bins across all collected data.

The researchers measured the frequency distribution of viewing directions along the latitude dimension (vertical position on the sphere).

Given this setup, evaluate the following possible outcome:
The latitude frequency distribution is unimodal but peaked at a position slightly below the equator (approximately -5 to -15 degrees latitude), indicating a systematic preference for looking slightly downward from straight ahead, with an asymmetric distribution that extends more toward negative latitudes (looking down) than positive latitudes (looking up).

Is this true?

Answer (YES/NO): NO